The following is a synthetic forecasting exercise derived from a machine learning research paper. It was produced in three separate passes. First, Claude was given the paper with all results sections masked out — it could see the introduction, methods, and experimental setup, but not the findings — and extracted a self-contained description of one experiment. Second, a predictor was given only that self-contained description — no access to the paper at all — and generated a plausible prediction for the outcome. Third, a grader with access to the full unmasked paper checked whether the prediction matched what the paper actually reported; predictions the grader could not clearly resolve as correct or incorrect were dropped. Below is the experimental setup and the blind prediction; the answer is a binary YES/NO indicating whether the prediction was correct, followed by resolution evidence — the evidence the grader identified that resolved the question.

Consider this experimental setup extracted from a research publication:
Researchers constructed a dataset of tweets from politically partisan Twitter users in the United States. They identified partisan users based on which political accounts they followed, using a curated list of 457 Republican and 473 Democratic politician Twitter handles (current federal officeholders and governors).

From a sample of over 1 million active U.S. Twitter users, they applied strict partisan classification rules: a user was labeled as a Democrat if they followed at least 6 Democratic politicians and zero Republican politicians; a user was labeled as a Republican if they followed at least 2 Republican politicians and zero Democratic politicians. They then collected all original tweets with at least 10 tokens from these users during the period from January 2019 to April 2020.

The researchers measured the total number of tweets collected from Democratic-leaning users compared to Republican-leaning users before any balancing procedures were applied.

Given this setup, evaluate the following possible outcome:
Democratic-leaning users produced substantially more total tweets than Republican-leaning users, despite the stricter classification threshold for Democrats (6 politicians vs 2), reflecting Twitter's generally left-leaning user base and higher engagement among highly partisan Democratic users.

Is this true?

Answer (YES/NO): YES